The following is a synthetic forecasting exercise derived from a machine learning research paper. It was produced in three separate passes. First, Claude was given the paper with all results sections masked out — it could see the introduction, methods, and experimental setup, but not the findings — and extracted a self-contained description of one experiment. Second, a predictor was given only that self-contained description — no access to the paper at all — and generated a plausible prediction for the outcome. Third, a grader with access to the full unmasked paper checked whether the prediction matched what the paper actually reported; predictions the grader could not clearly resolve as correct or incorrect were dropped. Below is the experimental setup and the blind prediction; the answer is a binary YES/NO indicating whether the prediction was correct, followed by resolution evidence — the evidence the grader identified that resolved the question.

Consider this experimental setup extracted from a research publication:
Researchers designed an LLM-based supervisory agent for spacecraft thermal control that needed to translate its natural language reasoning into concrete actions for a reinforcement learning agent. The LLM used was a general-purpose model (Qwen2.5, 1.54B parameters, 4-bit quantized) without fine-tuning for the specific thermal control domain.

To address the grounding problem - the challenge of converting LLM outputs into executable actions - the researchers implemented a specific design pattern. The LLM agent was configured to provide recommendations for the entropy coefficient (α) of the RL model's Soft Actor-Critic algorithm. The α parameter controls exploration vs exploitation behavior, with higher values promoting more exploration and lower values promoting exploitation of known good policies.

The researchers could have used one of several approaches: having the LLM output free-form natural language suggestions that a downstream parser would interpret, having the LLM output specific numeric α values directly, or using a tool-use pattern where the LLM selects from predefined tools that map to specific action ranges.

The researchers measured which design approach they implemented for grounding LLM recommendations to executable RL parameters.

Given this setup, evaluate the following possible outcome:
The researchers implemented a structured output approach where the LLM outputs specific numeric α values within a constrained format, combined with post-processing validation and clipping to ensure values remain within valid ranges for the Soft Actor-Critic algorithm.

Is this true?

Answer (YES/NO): NO